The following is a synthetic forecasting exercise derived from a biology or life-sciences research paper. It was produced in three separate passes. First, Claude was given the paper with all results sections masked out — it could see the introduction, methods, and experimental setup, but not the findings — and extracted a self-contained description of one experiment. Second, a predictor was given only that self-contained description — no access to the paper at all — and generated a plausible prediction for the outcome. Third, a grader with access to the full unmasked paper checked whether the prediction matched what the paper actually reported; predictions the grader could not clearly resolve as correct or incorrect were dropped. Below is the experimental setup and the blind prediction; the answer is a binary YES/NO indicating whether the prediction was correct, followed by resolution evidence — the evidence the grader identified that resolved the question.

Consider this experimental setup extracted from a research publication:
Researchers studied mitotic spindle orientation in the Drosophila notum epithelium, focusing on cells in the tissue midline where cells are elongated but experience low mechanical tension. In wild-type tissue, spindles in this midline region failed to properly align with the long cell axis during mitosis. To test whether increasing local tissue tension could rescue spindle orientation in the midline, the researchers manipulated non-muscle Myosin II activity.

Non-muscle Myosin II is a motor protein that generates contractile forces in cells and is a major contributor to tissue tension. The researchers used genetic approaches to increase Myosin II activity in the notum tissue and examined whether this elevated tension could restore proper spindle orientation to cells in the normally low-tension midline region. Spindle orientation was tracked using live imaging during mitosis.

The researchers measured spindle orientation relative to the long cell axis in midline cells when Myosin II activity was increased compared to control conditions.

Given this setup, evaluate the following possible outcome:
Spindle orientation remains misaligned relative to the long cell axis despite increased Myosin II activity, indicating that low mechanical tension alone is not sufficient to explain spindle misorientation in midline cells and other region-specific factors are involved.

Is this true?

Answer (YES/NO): NO